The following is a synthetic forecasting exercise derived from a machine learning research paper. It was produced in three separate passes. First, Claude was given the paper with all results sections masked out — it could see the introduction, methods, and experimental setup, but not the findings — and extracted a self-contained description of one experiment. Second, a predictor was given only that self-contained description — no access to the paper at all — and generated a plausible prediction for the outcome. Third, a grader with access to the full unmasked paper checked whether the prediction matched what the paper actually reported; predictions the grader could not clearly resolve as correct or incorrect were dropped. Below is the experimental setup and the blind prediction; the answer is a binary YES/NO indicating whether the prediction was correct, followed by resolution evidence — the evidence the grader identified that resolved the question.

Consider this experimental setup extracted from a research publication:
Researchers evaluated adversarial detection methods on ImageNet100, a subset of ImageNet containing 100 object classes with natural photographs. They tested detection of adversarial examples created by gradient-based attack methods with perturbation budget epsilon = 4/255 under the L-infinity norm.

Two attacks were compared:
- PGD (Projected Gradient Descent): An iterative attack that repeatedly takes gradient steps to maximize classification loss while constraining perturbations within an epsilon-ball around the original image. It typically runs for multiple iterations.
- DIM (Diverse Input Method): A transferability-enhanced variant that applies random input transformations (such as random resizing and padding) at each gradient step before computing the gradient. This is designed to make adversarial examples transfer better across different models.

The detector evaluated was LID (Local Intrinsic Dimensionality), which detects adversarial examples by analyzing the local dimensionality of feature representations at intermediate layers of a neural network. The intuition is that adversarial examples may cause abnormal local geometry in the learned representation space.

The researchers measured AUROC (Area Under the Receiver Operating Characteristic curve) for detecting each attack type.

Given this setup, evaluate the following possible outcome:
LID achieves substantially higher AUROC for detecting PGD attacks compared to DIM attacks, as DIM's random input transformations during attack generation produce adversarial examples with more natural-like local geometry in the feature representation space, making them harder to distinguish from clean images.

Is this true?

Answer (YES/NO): YES